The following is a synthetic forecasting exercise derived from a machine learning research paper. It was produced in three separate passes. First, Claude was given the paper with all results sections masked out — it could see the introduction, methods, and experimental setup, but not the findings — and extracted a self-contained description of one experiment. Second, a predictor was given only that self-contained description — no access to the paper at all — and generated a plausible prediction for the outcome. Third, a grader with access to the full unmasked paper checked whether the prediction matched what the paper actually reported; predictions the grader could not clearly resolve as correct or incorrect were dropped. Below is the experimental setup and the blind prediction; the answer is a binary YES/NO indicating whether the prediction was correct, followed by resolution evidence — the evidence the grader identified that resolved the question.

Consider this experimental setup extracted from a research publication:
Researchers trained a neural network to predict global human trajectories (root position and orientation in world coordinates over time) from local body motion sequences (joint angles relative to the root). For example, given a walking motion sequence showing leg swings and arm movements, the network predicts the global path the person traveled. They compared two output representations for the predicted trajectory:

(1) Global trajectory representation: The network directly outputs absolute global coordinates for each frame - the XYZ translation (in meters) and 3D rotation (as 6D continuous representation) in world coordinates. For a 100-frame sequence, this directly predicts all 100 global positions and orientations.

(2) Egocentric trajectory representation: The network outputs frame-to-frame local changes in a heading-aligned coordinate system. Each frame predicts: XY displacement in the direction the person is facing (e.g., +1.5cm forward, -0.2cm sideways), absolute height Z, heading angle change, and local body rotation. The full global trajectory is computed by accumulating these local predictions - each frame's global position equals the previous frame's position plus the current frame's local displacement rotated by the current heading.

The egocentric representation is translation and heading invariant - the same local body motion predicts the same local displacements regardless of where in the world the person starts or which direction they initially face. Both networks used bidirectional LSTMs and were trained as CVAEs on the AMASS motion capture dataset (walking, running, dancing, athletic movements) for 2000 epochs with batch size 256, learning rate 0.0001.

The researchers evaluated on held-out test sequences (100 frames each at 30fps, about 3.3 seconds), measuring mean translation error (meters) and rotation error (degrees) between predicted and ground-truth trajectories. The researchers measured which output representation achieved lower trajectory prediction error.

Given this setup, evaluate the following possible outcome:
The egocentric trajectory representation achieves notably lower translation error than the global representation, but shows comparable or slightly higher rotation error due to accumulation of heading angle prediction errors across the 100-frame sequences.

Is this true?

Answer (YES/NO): NO